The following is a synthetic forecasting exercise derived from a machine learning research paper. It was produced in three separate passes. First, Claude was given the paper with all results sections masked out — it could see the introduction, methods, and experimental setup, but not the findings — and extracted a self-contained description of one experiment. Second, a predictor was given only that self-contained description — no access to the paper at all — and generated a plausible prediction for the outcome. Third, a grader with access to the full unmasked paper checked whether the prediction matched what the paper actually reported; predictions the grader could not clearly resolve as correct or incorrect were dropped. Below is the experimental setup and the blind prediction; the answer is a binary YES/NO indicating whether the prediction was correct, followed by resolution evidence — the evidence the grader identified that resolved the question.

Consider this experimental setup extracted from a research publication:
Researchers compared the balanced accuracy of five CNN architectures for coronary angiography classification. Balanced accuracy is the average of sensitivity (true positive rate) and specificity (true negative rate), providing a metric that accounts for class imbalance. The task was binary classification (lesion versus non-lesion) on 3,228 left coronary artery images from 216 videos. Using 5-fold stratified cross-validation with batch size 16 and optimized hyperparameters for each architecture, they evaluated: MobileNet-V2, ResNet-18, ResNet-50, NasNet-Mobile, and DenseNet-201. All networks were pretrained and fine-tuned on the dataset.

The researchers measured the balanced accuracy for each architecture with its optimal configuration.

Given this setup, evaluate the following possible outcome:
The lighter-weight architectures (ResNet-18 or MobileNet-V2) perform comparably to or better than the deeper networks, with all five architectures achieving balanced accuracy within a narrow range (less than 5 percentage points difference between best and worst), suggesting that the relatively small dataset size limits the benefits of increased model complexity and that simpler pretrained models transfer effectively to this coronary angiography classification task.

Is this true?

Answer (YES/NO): YES